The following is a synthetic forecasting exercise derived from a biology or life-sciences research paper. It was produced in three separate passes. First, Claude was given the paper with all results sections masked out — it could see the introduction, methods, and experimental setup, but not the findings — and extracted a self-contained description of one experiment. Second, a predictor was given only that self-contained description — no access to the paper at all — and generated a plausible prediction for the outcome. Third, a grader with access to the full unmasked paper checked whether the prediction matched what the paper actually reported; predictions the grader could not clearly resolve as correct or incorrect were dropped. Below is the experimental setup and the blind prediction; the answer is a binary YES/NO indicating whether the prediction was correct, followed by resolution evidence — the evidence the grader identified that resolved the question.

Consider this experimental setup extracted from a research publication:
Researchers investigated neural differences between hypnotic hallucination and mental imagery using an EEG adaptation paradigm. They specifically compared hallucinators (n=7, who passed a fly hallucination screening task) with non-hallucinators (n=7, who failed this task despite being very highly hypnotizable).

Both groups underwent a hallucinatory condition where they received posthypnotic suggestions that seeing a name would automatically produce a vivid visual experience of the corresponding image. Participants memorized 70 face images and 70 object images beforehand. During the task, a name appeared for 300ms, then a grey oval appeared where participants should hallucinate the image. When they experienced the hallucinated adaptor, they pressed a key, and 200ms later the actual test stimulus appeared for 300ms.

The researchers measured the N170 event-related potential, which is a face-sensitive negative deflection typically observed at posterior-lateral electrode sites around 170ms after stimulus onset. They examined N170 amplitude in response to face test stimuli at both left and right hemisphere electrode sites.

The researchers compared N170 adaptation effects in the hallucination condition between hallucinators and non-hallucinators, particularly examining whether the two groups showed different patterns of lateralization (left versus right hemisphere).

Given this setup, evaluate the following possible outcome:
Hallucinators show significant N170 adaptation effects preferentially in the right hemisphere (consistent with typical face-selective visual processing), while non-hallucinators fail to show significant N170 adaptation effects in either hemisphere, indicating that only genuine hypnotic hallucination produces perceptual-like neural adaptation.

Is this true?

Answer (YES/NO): NO